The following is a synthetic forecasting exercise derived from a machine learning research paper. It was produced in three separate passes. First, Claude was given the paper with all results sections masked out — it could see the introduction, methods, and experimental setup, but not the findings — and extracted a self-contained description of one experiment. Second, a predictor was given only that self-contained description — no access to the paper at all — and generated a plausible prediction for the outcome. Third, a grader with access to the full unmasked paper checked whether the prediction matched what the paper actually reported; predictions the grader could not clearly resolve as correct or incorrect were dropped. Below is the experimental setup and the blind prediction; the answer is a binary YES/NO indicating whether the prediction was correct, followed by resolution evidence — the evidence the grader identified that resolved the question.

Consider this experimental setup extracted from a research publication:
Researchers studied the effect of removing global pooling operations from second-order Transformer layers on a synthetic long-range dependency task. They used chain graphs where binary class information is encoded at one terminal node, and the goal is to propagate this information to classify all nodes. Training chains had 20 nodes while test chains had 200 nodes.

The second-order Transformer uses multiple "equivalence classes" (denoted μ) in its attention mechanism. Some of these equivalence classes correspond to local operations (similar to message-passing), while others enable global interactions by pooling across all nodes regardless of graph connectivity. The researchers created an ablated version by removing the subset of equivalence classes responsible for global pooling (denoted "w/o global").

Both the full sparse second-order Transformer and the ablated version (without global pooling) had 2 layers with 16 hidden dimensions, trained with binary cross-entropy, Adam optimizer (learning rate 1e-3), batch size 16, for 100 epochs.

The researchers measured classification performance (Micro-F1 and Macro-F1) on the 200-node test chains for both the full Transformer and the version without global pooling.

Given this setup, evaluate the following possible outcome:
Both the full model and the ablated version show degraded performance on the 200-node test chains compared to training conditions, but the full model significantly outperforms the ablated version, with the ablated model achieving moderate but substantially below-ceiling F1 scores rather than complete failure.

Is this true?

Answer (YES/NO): NO